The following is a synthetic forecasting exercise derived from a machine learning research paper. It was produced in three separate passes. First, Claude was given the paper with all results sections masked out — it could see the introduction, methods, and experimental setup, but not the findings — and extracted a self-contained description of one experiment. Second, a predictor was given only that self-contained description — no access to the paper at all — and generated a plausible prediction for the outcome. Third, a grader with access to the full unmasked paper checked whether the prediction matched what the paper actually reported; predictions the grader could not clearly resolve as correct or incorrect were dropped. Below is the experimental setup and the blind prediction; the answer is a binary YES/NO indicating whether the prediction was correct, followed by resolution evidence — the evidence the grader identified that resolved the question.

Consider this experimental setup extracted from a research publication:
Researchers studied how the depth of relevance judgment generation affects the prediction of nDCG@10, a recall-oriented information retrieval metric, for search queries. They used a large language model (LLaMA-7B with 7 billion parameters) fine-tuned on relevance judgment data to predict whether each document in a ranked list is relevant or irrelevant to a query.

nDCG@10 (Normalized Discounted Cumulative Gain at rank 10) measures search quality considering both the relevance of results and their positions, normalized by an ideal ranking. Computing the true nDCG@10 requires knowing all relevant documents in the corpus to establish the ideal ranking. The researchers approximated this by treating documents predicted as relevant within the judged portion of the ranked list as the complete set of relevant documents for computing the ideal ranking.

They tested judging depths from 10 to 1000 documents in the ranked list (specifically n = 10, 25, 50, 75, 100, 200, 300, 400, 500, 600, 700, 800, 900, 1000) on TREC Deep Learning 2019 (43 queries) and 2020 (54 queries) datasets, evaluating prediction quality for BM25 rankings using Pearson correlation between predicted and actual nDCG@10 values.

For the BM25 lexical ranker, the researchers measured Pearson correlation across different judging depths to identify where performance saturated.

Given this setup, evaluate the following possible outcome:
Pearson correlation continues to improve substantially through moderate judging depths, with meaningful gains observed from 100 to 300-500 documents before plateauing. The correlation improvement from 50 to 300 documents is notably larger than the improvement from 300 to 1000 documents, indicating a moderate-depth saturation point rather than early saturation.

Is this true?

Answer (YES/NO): NO